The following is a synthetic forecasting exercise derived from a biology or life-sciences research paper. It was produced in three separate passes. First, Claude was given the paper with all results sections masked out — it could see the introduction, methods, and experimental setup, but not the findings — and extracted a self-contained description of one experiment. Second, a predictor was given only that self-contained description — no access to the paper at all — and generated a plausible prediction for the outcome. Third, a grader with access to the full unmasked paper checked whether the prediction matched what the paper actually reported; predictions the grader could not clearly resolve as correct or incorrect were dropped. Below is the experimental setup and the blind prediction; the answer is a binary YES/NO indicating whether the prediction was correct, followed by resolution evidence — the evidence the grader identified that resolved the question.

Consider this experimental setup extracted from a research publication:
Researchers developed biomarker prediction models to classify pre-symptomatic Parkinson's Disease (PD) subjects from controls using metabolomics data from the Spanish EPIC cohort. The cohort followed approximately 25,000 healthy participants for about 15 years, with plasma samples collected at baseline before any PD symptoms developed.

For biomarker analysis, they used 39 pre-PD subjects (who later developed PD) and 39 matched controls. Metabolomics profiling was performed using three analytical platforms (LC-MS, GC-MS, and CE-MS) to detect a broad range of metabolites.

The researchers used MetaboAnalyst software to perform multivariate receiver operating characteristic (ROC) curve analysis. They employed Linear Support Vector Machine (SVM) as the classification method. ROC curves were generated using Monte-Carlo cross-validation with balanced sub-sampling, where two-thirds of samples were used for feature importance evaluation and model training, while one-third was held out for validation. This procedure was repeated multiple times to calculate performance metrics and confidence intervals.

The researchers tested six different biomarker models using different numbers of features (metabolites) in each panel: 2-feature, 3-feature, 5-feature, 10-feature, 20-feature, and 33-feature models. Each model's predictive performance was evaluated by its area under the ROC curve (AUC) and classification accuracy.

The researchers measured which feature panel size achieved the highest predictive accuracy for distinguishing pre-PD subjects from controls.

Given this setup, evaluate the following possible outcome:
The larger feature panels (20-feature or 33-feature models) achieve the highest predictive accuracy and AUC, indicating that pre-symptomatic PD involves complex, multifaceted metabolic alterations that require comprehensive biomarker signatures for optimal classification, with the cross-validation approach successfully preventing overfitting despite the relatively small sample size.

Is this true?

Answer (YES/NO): YES